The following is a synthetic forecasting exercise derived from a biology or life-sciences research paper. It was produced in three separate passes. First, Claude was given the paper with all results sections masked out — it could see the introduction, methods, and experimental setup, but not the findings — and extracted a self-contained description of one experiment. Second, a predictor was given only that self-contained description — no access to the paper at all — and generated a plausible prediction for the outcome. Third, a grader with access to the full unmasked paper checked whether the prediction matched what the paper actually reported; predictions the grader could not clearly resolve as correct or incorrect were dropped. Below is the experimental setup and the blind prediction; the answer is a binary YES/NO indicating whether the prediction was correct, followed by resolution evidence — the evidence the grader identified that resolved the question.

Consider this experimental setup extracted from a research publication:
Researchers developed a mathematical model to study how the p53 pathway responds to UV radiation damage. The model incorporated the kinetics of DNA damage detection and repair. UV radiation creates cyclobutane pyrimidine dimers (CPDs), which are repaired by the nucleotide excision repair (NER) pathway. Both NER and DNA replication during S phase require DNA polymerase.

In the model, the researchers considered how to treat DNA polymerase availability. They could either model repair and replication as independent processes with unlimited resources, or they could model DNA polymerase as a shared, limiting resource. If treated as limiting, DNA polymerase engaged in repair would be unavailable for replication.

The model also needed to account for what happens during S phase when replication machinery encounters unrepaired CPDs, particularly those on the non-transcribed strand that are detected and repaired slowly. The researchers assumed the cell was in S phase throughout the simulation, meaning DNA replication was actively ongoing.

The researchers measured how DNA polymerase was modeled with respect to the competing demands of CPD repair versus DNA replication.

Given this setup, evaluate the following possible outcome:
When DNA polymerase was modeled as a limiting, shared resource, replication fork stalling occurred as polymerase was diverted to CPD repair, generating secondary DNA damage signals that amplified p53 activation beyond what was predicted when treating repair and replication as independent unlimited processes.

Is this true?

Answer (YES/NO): NO